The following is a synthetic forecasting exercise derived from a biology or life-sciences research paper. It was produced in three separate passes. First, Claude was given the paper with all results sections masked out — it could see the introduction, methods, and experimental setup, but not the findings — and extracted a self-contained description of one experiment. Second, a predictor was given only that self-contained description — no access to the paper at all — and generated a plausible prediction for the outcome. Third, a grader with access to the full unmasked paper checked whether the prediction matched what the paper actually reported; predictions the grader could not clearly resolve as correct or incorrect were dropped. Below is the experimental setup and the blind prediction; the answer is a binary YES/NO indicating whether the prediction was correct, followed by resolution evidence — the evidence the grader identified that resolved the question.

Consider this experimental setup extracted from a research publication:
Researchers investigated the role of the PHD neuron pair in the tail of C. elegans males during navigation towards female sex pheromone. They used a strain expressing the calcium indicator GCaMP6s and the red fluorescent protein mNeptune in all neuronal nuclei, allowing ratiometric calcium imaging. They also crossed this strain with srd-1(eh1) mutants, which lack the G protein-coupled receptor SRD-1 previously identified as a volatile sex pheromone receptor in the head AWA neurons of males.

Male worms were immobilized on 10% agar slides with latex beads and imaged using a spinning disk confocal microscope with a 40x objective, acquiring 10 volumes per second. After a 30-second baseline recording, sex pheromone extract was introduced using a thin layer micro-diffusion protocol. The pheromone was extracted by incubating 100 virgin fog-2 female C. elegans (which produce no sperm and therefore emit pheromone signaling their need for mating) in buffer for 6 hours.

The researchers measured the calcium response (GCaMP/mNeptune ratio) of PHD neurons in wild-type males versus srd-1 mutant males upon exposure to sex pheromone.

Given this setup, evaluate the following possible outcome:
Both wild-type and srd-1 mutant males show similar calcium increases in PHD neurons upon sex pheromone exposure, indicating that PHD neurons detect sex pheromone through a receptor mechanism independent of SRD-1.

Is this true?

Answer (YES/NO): NO